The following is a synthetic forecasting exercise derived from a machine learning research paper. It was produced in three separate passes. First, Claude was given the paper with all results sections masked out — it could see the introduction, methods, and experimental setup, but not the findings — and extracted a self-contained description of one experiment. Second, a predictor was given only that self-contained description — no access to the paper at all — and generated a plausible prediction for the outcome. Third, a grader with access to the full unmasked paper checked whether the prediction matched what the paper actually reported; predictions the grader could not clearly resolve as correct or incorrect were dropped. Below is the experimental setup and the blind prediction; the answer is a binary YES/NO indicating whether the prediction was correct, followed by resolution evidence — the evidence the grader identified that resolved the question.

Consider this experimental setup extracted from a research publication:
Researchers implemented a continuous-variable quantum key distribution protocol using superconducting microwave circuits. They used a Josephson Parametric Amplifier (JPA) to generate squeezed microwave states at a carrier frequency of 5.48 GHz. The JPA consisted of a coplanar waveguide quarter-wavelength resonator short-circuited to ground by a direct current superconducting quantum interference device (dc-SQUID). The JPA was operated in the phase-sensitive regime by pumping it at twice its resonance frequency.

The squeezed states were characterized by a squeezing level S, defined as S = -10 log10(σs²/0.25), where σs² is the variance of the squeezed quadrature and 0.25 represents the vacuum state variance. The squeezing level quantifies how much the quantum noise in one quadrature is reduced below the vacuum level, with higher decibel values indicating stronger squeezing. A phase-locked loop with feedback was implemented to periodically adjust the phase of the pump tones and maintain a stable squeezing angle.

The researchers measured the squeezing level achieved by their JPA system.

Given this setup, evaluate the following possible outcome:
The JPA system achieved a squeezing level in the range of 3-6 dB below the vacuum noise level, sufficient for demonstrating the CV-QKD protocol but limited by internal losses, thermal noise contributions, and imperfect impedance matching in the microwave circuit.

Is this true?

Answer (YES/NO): YES